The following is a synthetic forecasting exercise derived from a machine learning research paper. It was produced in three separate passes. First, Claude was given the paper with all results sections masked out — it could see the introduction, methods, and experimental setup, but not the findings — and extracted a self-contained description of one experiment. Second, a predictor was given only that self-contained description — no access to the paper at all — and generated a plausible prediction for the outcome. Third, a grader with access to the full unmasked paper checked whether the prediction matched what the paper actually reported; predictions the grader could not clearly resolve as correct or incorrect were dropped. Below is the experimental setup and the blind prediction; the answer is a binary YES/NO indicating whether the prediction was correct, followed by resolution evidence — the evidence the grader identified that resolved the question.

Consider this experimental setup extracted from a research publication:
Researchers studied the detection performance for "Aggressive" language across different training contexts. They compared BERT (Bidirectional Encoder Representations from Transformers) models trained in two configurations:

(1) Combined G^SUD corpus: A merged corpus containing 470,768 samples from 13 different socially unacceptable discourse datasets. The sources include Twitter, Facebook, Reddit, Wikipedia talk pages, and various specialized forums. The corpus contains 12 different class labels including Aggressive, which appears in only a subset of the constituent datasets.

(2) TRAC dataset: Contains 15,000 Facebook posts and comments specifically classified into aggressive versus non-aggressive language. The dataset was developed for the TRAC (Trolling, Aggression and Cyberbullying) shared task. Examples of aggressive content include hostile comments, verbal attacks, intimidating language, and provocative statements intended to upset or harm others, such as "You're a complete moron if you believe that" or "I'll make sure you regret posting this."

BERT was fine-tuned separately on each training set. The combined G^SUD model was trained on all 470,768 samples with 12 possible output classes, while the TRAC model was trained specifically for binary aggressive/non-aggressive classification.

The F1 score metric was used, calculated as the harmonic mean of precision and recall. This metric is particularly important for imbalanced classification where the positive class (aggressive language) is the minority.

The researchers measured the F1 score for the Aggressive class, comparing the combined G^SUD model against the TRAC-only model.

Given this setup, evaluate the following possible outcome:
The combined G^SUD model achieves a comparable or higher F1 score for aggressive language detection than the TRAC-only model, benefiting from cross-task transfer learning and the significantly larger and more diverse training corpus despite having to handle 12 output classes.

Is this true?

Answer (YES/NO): NO